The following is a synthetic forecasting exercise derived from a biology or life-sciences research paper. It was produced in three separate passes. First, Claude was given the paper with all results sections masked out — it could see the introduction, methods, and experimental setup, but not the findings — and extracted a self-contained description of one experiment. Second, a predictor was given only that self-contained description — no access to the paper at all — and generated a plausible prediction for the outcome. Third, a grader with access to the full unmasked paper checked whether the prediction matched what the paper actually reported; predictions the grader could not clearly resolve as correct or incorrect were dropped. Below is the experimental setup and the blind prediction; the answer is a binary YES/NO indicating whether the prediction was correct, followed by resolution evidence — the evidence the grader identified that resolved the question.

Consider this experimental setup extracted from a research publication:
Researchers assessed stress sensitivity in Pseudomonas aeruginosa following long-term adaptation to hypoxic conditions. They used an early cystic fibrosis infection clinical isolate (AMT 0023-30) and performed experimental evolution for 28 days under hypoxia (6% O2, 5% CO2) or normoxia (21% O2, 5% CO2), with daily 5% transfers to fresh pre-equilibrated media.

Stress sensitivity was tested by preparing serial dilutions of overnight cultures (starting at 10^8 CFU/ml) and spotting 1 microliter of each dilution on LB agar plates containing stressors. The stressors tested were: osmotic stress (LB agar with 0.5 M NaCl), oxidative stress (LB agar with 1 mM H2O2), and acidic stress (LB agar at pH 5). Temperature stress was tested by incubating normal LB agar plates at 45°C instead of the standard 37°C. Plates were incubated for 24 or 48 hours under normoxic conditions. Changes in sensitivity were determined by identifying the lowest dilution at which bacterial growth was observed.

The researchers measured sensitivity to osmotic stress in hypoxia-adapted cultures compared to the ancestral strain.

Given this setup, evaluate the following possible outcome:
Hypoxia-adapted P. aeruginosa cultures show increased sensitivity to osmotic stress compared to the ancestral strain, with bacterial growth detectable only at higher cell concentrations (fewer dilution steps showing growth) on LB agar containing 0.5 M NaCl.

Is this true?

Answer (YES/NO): NO